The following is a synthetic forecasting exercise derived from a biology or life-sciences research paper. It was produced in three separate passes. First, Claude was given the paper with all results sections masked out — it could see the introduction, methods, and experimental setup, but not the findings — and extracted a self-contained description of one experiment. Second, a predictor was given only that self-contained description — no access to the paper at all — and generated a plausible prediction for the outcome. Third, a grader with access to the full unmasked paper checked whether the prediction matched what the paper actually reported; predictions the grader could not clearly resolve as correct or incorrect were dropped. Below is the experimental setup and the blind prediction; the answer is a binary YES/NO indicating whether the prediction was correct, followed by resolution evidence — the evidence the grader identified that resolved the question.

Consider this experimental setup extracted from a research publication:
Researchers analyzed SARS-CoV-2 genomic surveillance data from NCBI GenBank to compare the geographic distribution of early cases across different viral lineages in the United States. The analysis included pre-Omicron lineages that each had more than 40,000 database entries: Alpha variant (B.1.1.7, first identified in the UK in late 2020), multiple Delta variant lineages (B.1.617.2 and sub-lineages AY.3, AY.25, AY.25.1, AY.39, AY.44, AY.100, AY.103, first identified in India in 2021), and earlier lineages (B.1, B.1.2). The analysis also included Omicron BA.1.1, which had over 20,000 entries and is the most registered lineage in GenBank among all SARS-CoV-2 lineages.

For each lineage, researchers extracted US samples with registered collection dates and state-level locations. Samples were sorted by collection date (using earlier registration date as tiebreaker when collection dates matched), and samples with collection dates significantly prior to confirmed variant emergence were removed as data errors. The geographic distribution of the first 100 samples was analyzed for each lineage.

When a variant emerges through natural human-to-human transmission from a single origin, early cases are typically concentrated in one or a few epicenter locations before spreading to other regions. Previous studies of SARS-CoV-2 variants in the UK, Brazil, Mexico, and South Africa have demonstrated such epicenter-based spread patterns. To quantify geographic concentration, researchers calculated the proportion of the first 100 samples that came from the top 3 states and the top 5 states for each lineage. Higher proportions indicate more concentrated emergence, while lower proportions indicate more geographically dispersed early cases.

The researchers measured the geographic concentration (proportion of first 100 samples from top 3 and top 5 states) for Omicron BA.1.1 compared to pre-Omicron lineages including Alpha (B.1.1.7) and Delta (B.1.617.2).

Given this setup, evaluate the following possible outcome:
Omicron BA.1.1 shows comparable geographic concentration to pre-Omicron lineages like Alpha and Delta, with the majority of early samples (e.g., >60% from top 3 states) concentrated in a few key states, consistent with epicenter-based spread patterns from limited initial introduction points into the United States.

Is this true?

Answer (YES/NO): NO